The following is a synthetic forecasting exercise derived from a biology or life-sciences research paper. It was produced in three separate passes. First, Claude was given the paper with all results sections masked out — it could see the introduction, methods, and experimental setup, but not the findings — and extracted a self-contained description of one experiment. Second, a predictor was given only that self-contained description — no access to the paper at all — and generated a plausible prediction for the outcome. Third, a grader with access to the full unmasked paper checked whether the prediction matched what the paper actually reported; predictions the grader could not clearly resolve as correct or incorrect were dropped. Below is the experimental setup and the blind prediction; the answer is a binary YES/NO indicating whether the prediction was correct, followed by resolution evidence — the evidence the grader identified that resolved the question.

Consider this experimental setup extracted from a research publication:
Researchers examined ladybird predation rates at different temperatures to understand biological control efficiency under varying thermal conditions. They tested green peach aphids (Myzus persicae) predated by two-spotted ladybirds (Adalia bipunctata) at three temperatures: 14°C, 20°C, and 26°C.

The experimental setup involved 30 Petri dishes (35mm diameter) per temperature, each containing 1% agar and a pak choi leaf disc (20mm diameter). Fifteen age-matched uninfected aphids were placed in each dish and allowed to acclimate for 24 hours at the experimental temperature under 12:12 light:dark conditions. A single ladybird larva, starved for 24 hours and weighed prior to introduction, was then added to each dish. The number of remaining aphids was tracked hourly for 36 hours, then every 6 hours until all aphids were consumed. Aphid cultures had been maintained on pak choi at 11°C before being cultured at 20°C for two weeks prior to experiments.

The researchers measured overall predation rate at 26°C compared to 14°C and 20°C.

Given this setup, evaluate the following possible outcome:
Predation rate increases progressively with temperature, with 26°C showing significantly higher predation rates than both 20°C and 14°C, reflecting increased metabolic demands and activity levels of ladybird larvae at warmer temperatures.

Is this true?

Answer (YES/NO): NO